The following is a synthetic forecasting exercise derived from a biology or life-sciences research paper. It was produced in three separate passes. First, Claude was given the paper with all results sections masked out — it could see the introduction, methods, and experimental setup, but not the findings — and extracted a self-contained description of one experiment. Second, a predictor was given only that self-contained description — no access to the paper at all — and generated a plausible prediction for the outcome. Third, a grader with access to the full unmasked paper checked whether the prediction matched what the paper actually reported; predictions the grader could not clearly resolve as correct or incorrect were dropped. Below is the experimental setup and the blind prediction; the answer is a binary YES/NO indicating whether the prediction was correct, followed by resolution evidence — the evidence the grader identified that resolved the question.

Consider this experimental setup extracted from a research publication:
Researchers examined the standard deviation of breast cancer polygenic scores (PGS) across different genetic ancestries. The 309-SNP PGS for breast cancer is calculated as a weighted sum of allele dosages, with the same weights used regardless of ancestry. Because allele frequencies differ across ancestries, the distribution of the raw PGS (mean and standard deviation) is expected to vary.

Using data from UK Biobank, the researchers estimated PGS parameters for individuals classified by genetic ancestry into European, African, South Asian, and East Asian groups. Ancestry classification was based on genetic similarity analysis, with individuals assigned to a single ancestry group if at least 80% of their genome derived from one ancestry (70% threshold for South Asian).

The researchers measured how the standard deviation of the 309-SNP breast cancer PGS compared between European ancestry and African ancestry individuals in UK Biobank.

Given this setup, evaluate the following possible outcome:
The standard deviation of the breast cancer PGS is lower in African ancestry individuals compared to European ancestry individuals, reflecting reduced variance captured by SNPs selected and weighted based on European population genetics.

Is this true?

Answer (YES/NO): YES